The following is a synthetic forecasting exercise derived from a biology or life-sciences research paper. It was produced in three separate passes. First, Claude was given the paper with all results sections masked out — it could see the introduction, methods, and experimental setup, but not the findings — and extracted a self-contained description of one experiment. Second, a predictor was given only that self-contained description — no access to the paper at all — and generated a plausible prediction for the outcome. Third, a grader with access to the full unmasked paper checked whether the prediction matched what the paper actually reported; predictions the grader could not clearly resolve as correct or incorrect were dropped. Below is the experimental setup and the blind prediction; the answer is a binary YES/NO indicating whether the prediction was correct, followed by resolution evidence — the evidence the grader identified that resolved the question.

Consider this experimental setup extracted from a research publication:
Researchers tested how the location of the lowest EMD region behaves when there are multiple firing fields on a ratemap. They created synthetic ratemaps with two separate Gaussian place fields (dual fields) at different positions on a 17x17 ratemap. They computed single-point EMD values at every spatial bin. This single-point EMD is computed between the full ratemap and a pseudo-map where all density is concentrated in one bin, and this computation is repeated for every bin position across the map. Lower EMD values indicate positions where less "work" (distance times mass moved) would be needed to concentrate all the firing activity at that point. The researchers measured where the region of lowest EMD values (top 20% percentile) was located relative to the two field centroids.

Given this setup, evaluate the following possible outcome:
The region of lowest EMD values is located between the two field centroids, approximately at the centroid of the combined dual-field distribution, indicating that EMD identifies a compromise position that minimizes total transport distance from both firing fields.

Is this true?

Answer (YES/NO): YES